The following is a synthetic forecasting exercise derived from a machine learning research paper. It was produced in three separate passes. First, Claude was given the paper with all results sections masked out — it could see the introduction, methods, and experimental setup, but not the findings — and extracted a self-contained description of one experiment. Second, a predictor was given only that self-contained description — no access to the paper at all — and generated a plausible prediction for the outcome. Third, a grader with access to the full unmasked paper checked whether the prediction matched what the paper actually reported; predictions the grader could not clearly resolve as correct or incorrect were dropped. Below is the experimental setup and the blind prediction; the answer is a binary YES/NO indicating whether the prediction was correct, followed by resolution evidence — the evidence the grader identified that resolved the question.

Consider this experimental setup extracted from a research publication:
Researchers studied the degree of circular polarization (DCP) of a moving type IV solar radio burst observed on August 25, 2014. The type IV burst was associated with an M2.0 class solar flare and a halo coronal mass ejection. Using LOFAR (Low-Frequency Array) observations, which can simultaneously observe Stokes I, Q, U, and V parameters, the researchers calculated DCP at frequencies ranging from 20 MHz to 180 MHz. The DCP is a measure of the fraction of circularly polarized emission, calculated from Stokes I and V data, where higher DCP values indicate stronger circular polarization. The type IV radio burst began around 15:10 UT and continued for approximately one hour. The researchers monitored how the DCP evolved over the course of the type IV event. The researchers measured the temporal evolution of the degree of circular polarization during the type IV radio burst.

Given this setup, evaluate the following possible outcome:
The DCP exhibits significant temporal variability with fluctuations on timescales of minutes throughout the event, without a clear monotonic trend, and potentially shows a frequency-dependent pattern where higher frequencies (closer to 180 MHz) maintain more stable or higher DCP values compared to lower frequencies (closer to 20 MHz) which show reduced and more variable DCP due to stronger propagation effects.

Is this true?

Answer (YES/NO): NO